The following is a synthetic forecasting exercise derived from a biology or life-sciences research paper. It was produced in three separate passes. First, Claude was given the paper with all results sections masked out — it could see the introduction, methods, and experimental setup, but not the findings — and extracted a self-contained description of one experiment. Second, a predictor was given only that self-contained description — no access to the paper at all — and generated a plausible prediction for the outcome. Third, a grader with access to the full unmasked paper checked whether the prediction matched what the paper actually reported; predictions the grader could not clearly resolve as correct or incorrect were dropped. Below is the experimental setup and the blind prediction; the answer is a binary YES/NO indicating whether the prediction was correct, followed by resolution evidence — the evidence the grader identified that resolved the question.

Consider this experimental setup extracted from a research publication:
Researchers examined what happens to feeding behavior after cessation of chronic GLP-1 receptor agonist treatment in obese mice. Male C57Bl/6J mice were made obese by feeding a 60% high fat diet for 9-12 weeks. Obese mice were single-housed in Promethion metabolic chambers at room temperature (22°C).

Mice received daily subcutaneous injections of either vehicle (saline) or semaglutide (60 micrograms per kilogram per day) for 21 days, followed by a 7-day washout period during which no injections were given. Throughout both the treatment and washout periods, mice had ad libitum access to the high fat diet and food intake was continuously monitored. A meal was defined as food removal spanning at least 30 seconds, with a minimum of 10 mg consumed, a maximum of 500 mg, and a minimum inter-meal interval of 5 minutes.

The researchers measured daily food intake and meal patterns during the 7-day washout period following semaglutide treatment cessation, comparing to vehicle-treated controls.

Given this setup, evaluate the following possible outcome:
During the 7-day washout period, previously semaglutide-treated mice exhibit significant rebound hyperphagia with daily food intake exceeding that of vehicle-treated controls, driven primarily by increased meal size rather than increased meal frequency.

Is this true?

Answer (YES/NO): NO